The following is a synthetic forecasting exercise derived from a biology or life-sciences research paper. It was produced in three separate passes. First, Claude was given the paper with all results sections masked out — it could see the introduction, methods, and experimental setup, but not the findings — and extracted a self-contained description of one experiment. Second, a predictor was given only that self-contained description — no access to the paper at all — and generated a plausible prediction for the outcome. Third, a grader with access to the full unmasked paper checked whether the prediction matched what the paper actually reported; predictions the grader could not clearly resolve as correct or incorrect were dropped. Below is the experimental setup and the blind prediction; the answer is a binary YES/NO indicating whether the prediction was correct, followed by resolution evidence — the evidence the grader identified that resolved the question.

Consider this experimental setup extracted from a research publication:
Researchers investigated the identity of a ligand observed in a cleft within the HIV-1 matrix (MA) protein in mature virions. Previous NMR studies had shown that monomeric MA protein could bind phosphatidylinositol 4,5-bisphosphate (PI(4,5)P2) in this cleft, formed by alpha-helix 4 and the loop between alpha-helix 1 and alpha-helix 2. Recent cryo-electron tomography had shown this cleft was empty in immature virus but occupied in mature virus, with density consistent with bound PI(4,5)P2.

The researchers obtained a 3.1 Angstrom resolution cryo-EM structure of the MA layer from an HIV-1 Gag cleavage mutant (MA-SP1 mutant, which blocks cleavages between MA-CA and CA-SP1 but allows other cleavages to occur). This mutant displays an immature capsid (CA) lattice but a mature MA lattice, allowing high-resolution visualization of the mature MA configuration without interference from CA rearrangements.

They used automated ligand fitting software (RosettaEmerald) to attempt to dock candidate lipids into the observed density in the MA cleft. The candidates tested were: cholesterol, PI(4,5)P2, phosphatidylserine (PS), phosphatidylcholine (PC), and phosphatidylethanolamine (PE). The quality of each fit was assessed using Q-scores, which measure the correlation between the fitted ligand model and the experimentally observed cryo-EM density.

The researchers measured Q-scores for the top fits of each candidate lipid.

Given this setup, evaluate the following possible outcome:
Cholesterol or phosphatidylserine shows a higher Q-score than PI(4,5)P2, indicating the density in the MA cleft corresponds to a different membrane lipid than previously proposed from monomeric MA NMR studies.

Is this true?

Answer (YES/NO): NO